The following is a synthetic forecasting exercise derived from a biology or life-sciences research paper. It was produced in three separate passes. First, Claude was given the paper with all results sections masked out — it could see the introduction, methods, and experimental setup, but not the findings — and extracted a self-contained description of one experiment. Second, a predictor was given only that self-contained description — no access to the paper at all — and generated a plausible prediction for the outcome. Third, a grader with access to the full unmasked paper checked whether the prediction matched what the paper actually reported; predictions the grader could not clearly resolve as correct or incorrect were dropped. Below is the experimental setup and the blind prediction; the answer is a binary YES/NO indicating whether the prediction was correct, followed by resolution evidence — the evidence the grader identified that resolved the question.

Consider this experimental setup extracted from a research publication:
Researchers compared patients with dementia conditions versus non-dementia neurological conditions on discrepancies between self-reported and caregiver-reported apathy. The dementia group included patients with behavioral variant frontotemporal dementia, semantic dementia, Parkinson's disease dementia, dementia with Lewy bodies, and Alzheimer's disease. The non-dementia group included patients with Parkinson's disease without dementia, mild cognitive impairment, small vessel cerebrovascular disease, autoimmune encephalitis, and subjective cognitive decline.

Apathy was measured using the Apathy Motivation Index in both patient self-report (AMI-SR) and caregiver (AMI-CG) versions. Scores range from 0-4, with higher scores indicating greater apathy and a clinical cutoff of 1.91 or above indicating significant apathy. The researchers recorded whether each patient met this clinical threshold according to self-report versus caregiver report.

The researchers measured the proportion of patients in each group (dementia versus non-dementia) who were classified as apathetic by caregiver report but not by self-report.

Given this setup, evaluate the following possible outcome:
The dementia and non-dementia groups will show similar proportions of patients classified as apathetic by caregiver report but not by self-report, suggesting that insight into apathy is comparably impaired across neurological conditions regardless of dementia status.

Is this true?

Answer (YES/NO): NO